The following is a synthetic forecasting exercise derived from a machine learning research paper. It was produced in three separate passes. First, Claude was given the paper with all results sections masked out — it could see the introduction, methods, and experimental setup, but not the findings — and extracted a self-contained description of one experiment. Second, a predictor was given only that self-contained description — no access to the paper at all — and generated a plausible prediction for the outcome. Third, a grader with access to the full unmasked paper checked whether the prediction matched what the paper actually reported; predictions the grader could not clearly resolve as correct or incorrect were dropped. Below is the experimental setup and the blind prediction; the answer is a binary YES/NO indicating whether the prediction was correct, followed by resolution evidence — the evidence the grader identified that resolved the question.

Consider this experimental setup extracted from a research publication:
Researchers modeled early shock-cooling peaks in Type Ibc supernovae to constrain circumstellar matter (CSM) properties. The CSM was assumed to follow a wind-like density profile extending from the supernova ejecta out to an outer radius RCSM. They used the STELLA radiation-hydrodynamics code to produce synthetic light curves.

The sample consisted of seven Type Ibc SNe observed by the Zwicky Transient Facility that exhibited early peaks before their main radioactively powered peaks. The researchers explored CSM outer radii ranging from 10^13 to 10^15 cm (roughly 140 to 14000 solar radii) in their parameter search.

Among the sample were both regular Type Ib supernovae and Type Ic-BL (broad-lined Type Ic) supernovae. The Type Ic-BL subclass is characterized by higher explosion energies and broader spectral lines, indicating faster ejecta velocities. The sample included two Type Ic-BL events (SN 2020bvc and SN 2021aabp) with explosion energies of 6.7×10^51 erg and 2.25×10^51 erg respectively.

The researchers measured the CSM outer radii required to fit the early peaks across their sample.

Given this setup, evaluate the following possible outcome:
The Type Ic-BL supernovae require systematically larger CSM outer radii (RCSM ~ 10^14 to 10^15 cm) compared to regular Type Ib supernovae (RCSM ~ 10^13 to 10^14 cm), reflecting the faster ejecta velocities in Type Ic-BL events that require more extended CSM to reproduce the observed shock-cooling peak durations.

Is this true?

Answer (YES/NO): NO